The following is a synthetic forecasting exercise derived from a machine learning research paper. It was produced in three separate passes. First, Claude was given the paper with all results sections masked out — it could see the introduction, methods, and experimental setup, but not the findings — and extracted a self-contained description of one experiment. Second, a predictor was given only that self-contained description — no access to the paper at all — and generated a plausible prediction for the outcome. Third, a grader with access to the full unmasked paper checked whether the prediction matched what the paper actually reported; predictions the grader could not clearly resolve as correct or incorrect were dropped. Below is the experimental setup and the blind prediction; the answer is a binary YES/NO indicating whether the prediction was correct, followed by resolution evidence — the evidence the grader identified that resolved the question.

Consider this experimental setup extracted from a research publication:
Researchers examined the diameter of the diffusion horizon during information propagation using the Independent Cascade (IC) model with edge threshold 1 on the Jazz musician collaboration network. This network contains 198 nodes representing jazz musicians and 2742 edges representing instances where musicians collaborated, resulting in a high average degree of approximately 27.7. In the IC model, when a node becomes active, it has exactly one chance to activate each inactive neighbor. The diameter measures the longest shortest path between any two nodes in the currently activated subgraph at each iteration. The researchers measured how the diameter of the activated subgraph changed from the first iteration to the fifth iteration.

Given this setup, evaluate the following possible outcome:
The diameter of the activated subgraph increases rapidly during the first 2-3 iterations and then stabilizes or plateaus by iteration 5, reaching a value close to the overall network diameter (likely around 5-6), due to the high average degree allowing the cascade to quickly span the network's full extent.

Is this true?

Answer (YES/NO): NO